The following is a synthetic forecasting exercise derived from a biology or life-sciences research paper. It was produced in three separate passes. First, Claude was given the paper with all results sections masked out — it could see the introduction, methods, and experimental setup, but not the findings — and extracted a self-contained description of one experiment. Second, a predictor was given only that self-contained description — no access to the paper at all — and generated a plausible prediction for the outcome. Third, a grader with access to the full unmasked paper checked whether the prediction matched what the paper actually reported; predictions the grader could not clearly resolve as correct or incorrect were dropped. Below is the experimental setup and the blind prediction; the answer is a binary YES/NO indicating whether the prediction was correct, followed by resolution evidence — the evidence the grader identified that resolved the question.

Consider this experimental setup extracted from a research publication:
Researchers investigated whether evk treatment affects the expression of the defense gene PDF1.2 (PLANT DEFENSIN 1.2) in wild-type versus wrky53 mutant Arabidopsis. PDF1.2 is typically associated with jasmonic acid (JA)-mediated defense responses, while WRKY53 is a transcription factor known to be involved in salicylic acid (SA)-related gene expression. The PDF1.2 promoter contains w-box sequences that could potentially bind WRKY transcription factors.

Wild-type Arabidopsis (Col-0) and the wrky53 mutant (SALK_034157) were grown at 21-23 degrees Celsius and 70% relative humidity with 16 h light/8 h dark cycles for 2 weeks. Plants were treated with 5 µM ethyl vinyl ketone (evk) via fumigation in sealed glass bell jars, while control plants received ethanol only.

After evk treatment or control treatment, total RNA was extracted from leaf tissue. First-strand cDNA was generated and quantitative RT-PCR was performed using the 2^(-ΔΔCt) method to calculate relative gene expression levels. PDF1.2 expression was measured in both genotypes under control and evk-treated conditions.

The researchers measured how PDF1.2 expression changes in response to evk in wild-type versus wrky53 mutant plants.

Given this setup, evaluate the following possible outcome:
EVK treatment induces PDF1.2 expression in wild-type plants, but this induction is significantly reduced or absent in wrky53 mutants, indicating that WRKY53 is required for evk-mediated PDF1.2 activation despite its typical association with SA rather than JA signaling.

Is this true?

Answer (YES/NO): NO